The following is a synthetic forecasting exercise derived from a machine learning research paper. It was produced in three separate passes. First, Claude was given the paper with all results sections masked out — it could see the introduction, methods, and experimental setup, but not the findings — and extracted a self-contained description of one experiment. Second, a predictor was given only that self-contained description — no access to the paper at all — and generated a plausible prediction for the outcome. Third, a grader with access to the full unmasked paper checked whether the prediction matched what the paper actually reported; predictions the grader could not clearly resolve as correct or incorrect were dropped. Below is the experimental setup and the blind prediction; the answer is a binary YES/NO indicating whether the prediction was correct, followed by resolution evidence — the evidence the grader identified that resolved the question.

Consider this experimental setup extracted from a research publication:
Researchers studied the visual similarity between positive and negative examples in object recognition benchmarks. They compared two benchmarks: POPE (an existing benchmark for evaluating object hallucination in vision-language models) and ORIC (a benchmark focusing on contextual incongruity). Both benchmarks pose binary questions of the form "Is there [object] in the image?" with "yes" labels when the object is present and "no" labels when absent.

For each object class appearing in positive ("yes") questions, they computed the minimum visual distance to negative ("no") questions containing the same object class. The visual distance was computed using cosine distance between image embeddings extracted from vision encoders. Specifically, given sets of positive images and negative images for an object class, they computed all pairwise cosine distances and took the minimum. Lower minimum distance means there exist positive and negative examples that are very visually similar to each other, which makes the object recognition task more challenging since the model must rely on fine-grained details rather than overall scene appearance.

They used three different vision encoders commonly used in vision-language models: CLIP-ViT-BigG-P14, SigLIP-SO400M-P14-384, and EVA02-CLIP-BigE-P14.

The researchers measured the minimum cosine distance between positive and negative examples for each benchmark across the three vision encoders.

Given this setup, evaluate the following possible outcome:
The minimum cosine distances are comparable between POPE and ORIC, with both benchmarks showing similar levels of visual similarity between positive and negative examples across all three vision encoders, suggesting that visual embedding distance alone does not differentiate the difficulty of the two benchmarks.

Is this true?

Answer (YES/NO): NO